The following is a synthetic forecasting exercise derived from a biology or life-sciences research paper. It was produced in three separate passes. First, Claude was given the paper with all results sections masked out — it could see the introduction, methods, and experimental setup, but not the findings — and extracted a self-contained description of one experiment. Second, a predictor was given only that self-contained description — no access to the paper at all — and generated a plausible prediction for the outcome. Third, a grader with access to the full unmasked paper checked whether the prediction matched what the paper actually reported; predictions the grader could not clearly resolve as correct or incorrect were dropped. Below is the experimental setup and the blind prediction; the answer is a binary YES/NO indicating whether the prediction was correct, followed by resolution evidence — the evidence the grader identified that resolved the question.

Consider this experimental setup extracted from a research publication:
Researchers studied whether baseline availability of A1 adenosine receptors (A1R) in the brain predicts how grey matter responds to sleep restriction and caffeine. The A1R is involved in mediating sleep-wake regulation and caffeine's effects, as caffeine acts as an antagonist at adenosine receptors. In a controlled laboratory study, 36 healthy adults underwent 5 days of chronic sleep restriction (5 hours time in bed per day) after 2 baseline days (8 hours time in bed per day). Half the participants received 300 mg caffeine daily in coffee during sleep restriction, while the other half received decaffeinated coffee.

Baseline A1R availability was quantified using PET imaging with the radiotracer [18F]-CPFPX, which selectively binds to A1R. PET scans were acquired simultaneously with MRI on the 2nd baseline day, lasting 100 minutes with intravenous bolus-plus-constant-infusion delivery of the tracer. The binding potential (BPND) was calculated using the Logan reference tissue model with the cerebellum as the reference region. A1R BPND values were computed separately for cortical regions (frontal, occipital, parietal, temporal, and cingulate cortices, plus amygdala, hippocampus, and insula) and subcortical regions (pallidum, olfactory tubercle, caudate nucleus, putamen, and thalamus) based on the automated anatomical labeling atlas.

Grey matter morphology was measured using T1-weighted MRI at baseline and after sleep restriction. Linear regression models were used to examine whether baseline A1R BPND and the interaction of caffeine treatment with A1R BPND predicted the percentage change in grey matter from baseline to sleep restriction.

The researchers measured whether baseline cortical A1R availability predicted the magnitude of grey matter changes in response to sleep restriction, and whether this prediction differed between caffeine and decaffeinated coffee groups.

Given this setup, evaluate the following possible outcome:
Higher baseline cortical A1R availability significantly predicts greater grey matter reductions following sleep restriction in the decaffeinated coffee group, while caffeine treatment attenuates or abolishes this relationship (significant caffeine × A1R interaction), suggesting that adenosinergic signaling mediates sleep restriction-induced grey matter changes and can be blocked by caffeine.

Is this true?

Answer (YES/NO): NO